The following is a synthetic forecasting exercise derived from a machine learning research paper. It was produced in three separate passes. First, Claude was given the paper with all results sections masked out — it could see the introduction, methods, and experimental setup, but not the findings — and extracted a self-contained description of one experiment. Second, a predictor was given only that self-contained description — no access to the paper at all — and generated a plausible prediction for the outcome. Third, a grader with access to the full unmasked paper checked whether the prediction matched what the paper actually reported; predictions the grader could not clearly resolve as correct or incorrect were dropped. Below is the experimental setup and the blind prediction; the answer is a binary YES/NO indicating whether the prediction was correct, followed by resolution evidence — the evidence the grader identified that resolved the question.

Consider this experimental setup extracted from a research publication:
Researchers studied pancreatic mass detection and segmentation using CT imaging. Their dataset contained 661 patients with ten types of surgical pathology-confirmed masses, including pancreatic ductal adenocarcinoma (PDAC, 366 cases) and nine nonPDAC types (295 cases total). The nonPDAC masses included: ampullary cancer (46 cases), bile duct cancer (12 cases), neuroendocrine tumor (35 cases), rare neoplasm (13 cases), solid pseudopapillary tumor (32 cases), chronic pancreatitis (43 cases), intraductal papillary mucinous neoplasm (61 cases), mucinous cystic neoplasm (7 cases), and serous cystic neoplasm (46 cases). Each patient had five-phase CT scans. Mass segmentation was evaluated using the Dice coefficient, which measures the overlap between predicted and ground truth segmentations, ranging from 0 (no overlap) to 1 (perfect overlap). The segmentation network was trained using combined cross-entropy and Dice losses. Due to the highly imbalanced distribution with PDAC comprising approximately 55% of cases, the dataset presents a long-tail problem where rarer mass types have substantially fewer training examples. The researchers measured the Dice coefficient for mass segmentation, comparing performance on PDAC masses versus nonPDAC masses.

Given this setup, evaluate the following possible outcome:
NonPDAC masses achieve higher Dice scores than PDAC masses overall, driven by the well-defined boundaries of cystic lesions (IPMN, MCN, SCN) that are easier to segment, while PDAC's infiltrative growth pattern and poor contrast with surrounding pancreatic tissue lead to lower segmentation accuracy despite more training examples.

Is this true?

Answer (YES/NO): NO